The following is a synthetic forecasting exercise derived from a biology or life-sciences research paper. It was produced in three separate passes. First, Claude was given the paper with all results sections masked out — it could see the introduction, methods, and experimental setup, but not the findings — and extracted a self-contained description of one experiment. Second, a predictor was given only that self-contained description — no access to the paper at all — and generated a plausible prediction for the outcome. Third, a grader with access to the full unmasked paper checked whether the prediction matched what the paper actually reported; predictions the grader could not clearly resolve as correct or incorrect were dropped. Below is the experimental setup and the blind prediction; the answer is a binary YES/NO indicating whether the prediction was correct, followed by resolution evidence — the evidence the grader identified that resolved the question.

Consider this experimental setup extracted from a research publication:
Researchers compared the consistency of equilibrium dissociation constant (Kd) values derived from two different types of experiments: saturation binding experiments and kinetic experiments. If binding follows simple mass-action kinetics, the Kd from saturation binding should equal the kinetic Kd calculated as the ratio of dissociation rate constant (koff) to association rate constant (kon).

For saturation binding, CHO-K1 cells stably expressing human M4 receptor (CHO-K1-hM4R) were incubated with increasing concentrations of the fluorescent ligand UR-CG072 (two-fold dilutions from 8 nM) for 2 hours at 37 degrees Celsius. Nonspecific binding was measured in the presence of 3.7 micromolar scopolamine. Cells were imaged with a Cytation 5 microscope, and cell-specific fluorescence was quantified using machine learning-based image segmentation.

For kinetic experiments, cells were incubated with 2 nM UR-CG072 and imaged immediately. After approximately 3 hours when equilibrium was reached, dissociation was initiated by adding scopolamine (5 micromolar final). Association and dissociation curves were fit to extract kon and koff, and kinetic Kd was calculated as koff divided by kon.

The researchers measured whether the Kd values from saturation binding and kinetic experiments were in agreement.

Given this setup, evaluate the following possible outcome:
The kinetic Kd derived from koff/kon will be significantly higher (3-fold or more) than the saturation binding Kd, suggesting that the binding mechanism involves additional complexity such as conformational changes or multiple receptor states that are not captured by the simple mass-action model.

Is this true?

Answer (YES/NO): NO